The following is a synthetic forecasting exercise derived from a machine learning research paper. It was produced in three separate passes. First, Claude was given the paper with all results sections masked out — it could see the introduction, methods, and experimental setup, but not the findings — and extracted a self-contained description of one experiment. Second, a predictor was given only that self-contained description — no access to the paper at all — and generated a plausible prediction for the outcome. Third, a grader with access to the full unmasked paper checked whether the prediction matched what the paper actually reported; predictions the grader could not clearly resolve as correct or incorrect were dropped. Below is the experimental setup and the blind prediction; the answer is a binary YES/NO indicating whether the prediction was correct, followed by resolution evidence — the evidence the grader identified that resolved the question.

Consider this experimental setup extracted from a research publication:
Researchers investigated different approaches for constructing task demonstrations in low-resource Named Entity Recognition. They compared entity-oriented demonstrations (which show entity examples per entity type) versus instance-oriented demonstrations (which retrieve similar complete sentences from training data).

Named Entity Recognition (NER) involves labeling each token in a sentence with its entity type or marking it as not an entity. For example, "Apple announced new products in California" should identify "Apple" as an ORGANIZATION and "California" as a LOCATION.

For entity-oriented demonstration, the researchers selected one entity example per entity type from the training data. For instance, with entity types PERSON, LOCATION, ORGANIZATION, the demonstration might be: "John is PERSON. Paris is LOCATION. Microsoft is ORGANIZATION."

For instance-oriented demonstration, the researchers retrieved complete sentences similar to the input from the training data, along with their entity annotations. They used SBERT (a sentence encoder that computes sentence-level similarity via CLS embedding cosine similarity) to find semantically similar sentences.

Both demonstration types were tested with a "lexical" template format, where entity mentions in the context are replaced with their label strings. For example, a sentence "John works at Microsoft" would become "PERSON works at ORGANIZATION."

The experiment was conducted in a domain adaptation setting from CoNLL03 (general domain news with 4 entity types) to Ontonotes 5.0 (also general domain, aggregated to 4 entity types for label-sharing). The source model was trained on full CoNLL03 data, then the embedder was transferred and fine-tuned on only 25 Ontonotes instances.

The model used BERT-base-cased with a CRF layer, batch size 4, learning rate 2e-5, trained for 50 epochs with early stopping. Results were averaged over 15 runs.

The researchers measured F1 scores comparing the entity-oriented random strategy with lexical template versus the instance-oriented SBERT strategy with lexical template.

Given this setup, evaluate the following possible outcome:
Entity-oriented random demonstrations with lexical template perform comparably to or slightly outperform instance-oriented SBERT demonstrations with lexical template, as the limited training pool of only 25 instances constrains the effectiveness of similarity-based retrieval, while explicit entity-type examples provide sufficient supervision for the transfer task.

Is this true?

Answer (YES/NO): NO